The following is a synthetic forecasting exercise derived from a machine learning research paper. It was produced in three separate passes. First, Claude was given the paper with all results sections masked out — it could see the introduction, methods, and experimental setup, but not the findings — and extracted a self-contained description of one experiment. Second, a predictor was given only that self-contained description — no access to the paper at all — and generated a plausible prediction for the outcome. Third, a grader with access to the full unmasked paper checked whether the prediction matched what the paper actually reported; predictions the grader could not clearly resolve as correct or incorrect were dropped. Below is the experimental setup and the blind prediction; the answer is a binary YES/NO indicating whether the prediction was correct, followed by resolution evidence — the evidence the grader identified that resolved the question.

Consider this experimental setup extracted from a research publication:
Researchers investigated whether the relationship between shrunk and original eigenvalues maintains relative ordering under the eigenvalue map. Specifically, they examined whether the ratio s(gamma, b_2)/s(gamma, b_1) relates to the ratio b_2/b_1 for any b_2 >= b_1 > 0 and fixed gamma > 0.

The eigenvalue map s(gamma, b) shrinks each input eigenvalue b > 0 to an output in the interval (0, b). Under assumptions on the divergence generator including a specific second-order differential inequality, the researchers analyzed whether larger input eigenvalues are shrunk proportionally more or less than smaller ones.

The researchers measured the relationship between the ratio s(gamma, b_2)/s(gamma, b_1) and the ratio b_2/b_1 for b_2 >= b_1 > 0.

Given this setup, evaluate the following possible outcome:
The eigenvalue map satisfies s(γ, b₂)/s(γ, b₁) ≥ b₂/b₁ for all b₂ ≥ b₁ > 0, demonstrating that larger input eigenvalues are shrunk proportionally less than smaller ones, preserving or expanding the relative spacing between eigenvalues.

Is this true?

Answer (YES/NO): NO